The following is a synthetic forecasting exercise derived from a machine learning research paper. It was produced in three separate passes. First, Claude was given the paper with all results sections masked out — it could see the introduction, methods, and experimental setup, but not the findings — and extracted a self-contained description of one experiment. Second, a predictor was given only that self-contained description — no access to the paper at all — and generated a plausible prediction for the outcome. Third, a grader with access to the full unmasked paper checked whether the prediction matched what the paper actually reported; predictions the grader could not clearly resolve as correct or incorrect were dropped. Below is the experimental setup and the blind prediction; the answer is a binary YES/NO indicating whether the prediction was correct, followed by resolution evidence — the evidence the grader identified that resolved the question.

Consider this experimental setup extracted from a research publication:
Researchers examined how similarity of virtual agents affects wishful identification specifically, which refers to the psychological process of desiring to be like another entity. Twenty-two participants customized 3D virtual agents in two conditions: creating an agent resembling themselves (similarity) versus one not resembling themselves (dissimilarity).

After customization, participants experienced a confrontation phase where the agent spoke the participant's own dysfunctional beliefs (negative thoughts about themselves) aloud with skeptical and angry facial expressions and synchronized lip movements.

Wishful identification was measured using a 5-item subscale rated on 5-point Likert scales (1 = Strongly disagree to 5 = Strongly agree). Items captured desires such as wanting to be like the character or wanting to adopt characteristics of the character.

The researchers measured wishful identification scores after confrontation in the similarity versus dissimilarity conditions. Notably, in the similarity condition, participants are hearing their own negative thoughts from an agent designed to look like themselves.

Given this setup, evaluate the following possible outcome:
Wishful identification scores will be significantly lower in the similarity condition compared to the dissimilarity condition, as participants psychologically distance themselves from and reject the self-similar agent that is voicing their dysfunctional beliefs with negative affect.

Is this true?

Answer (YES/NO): NO